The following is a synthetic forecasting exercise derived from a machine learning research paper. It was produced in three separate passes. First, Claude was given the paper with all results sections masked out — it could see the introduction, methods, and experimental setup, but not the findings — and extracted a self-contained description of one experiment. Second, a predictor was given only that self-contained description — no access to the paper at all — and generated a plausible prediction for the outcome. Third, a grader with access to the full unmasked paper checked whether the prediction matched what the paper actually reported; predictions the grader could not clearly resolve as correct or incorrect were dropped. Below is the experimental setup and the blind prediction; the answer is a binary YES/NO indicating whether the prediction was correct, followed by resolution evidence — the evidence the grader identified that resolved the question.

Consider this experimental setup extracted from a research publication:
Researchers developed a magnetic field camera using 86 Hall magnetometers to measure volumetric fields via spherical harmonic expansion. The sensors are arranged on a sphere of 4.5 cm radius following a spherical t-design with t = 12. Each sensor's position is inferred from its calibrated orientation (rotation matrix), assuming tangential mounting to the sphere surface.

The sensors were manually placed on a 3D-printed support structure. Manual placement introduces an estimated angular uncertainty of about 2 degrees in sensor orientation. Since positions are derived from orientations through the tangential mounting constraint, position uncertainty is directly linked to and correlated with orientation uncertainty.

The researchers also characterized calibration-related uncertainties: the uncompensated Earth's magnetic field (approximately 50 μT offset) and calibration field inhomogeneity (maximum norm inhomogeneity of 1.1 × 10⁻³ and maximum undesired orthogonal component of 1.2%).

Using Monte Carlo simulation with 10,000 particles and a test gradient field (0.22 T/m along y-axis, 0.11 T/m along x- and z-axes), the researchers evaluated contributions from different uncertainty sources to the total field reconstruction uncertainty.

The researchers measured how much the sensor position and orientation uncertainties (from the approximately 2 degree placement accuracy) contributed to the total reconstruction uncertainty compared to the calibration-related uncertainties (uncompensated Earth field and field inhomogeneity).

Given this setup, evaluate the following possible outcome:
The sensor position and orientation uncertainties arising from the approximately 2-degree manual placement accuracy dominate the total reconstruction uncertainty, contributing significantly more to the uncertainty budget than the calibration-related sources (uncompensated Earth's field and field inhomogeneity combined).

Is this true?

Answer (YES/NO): NO